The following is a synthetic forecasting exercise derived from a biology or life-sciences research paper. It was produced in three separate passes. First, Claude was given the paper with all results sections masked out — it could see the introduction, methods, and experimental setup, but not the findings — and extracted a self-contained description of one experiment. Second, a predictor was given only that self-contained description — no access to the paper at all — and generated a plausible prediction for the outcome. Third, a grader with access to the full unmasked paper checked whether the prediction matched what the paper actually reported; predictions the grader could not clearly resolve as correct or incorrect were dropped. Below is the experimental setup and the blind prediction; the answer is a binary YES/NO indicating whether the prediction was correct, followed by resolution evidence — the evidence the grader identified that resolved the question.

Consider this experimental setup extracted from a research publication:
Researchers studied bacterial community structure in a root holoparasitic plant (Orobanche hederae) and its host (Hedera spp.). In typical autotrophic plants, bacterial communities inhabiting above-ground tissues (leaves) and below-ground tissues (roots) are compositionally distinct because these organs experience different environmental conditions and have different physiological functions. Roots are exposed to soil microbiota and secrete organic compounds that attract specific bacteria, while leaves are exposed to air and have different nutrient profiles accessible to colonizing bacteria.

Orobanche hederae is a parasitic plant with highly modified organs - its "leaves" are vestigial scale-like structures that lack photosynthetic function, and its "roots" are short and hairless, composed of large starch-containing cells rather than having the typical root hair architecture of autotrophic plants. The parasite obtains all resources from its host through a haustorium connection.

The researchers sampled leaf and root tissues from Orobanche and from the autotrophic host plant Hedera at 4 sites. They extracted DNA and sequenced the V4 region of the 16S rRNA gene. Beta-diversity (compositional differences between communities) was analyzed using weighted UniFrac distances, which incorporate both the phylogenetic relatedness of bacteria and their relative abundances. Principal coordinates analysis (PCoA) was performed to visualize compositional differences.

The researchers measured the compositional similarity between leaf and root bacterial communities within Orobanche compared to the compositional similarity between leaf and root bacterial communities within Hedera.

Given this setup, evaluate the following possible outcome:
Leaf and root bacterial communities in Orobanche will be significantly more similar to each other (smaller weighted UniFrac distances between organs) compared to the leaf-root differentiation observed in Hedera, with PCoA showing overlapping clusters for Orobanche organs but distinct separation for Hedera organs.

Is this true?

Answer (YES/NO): YES